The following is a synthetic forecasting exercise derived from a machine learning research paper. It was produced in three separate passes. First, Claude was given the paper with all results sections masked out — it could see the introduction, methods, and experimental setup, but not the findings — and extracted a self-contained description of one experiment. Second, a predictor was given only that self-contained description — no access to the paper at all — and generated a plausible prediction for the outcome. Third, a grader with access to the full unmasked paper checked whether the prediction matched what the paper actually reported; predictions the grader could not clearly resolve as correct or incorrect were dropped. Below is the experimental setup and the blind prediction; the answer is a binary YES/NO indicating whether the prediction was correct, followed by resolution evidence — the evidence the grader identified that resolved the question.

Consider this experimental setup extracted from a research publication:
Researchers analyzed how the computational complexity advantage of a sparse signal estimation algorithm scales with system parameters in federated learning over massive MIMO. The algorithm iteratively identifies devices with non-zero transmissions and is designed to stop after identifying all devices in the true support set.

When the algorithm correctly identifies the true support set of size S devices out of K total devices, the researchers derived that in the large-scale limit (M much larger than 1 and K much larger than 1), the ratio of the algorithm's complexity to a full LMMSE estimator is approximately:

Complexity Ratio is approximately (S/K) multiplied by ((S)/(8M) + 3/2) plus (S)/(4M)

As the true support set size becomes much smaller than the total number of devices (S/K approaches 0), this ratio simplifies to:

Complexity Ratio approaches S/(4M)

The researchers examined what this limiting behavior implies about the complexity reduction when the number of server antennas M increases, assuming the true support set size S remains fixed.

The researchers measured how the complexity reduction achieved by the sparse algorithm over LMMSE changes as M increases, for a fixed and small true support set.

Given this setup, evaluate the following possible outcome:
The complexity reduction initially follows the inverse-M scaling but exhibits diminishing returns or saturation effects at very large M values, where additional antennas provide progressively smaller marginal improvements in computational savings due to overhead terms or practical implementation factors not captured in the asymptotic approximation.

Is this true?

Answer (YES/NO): NO